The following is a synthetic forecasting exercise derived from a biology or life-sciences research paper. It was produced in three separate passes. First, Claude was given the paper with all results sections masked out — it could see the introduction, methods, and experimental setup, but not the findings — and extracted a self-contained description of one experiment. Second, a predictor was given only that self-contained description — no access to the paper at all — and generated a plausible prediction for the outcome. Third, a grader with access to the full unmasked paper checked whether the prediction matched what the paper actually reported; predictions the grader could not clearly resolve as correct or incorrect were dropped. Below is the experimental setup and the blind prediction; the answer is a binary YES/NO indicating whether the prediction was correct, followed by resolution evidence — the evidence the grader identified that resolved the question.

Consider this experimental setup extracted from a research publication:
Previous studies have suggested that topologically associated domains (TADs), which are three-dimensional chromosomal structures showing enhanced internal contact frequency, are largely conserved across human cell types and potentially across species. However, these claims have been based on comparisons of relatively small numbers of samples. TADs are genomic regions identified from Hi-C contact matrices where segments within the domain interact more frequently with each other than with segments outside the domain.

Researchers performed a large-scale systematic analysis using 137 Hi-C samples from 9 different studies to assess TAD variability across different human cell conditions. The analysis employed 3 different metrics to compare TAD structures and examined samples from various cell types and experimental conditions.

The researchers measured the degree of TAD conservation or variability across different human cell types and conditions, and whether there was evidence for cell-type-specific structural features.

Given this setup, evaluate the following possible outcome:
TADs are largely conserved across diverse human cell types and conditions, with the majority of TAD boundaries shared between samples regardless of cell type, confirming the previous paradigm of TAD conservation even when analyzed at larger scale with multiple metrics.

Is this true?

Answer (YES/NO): NO